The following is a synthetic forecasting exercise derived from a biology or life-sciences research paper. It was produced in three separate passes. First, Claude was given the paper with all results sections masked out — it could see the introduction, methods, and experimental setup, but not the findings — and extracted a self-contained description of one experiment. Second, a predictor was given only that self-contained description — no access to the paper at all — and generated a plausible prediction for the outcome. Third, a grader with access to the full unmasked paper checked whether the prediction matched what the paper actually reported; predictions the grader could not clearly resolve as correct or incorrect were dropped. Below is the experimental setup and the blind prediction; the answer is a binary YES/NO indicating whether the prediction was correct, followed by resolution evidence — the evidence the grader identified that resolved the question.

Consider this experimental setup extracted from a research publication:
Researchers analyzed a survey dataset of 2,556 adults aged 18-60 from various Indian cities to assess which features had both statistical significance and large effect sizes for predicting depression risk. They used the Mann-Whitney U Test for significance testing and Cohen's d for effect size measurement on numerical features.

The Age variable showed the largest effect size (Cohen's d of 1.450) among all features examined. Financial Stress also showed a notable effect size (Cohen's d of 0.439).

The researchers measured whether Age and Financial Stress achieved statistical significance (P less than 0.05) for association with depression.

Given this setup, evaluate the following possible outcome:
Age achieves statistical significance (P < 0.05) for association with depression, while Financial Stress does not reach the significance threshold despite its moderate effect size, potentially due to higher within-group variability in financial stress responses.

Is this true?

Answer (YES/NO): NO